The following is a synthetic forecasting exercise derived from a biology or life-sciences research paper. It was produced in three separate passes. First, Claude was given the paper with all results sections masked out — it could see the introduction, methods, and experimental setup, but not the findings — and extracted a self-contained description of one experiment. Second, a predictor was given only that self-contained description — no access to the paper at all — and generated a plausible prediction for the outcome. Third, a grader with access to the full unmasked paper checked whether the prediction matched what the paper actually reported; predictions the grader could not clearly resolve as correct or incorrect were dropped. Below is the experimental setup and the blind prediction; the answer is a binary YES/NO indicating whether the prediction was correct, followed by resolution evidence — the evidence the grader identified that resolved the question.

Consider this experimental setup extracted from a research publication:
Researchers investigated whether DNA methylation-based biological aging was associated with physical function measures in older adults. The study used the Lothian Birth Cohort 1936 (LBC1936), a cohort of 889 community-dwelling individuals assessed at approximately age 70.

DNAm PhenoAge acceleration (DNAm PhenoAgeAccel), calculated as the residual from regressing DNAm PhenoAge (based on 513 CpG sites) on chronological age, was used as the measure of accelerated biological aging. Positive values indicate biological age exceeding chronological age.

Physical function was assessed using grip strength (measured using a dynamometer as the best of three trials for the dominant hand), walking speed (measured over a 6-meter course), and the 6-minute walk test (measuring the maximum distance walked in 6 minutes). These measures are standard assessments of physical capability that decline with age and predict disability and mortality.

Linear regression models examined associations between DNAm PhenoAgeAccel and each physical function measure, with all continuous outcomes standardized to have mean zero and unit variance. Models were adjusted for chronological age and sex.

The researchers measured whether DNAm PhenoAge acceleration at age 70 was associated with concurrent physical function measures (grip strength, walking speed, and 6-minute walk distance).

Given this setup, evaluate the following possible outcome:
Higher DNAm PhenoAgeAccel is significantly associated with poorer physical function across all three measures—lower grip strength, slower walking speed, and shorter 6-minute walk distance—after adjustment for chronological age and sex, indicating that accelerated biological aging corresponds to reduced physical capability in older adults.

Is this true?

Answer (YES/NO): NO